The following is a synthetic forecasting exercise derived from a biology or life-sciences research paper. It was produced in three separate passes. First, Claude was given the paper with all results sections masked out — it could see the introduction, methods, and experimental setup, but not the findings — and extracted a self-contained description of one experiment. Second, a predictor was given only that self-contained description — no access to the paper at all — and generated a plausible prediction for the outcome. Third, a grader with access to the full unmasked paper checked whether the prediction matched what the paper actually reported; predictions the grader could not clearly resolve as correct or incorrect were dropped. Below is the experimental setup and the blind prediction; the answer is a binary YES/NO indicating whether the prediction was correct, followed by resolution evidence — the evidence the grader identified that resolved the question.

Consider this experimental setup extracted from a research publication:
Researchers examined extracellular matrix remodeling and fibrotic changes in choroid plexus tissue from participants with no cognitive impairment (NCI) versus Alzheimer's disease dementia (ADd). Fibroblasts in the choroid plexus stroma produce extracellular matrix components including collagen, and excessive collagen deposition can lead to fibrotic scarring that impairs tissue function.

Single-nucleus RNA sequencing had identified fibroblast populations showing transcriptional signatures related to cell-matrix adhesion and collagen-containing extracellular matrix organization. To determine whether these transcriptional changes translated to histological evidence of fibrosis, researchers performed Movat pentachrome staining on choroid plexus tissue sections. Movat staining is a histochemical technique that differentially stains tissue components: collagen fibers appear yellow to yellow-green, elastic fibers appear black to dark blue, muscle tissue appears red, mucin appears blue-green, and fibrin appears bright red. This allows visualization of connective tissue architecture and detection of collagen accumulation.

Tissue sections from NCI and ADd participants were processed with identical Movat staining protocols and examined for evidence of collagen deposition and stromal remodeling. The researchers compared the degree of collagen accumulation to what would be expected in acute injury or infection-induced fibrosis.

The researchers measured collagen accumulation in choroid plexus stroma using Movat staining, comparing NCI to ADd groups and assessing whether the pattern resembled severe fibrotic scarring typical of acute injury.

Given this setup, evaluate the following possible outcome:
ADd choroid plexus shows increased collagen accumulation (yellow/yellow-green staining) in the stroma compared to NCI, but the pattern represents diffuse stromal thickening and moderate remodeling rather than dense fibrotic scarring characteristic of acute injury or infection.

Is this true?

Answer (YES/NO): NO